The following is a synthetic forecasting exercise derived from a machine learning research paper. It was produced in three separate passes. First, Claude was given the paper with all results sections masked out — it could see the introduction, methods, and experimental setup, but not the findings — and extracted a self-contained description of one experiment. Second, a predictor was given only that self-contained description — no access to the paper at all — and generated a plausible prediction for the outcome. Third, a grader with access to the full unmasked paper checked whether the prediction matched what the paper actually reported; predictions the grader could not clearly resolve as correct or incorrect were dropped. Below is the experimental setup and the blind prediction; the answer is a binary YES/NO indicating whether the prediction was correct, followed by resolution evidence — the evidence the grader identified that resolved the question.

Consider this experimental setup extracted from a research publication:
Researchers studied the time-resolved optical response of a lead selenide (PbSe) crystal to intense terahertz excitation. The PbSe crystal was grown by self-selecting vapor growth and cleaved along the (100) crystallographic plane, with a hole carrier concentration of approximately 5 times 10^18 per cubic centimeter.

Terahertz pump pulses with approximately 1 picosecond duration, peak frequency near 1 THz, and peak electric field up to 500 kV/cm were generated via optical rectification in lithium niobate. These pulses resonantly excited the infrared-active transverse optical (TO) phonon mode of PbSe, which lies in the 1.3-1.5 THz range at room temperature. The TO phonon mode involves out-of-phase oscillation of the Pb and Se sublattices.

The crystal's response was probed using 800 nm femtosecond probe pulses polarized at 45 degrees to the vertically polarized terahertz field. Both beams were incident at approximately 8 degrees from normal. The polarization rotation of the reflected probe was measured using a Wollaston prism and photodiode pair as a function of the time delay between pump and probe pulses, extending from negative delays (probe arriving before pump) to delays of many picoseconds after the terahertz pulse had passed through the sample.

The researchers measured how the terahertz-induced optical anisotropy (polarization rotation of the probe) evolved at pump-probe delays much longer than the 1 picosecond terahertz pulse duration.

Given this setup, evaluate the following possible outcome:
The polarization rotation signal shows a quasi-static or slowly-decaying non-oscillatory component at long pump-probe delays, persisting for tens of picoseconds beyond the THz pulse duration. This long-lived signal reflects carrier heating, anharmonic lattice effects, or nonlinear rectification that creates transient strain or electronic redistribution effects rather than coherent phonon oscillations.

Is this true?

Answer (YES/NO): YES